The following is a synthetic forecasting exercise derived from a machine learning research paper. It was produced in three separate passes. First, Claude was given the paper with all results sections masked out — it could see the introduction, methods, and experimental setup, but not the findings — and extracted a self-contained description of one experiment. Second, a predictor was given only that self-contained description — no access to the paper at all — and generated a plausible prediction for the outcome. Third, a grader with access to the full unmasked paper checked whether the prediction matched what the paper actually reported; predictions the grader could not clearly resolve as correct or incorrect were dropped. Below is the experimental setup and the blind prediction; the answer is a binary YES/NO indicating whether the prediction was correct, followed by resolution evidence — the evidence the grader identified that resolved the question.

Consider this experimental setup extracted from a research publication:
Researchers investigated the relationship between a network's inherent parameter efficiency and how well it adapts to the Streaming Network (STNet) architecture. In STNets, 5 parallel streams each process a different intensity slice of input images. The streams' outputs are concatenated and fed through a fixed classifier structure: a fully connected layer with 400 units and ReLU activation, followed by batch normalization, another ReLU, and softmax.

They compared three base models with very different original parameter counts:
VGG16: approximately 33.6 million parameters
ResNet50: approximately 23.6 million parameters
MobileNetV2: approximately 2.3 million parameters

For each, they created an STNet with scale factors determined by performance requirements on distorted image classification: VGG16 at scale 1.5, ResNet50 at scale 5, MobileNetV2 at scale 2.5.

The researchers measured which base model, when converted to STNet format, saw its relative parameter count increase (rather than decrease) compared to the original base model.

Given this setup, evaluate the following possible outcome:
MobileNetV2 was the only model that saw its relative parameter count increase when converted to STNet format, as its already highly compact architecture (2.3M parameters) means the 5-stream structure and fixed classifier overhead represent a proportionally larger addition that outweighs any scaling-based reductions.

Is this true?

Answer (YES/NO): YES